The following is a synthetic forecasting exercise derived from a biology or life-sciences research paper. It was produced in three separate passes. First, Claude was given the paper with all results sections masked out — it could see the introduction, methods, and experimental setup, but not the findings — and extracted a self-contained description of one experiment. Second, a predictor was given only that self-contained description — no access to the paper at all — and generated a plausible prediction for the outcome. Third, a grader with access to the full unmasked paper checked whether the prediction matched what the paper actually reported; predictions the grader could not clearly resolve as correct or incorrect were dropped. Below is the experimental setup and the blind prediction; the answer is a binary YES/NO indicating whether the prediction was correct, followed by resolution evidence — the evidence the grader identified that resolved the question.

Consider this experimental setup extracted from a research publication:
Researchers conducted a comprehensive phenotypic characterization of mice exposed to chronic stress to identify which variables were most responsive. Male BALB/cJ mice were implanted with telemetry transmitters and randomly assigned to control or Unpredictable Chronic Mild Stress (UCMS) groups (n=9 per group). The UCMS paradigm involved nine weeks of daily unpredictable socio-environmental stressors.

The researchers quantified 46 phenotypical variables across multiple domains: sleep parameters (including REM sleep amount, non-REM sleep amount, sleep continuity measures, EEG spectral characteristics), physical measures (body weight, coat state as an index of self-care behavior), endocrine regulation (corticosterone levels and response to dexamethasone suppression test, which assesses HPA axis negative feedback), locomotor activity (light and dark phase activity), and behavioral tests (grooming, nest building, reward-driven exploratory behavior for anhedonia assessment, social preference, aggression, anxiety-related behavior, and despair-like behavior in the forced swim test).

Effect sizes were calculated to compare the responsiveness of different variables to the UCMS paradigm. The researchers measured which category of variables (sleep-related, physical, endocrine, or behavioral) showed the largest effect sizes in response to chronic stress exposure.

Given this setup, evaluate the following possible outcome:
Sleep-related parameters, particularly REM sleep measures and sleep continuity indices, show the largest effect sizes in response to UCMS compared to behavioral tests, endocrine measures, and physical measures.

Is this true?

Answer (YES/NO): NO